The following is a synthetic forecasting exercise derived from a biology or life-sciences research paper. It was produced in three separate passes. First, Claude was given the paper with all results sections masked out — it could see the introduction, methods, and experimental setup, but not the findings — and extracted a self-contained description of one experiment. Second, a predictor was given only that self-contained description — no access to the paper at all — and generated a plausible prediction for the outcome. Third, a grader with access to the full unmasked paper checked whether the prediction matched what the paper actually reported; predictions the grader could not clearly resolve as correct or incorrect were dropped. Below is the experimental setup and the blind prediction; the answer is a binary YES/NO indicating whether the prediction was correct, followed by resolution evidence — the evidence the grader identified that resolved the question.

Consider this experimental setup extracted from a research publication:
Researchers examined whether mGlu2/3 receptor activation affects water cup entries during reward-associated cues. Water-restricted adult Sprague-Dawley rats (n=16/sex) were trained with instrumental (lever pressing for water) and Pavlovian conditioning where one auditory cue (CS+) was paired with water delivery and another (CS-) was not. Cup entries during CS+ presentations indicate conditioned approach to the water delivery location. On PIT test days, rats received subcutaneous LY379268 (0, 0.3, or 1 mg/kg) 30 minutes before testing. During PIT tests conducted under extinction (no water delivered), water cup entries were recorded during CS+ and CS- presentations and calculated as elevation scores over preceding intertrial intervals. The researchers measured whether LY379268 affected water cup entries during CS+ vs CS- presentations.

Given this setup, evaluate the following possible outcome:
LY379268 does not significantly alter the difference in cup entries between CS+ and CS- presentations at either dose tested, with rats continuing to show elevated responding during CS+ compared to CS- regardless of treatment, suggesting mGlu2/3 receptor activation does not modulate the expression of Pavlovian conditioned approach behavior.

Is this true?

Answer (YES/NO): NO